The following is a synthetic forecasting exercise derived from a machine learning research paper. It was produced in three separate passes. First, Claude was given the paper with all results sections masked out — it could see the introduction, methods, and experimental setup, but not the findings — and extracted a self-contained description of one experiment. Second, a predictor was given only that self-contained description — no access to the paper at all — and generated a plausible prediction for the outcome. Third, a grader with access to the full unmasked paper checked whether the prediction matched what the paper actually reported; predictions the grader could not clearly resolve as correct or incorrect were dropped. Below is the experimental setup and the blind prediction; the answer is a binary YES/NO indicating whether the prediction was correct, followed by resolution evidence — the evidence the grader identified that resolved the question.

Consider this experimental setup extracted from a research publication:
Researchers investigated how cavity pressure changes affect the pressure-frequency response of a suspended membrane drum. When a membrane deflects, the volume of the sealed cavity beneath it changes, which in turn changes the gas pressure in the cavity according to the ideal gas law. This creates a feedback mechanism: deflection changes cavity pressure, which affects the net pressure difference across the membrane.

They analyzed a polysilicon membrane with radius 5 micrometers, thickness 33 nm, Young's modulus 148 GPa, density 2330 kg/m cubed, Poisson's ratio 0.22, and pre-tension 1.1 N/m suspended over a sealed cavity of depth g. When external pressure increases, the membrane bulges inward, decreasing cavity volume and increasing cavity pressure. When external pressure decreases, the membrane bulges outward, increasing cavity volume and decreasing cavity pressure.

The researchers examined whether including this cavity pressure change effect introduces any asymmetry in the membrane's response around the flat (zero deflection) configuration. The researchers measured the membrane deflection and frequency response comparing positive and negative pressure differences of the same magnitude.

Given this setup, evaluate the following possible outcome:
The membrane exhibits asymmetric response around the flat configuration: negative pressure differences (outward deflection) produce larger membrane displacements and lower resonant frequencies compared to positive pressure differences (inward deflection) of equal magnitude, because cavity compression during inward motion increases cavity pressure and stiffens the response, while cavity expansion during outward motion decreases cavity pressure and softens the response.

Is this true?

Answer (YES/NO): NO